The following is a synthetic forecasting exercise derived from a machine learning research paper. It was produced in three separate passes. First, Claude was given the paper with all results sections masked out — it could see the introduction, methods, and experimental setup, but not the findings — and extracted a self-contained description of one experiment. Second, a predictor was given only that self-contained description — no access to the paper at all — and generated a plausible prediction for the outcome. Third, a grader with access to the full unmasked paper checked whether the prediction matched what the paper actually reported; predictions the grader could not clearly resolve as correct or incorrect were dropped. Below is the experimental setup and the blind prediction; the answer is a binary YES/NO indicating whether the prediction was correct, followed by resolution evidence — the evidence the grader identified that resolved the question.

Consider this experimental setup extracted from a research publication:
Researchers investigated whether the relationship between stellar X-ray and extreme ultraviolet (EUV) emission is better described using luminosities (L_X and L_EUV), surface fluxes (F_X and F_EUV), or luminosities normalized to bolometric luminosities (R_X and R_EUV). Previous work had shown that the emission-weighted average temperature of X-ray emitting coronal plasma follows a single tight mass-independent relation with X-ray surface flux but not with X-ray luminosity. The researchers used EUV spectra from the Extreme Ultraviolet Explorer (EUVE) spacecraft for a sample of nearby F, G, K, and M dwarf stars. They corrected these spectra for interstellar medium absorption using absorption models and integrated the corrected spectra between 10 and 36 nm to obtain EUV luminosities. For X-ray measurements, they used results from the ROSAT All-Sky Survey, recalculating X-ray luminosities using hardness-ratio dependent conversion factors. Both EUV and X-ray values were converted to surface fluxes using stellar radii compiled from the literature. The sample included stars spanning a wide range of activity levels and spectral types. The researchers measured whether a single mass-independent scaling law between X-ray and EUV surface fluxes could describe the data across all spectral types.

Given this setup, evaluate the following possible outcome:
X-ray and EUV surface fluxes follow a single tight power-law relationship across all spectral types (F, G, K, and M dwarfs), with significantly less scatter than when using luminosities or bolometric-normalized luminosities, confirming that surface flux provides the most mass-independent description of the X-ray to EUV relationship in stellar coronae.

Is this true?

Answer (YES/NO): YES